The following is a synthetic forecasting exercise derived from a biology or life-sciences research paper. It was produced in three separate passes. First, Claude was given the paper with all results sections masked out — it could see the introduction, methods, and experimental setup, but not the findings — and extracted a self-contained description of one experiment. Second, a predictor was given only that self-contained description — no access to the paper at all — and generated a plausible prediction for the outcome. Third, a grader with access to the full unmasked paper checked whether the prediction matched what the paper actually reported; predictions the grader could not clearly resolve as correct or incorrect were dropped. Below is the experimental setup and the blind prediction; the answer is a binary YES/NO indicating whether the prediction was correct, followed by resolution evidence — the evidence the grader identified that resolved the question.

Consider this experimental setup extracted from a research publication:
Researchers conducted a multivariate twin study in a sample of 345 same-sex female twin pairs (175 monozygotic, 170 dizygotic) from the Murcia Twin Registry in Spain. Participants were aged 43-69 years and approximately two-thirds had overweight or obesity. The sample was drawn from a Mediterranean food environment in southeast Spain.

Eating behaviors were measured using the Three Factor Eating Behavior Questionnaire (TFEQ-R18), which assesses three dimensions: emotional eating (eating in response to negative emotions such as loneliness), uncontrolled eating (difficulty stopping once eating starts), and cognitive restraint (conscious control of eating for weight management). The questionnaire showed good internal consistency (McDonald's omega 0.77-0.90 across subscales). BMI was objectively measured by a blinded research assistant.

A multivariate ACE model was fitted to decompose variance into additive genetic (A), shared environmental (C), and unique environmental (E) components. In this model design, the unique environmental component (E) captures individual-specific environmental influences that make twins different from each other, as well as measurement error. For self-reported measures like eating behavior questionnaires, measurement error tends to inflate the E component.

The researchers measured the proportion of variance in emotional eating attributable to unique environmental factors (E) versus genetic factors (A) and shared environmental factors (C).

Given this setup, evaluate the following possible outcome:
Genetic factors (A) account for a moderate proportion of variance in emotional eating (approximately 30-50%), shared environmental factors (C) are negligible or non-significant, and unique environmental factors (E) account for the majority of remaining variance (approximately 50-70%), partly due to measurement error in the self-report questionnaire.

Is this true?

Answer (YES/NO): NO